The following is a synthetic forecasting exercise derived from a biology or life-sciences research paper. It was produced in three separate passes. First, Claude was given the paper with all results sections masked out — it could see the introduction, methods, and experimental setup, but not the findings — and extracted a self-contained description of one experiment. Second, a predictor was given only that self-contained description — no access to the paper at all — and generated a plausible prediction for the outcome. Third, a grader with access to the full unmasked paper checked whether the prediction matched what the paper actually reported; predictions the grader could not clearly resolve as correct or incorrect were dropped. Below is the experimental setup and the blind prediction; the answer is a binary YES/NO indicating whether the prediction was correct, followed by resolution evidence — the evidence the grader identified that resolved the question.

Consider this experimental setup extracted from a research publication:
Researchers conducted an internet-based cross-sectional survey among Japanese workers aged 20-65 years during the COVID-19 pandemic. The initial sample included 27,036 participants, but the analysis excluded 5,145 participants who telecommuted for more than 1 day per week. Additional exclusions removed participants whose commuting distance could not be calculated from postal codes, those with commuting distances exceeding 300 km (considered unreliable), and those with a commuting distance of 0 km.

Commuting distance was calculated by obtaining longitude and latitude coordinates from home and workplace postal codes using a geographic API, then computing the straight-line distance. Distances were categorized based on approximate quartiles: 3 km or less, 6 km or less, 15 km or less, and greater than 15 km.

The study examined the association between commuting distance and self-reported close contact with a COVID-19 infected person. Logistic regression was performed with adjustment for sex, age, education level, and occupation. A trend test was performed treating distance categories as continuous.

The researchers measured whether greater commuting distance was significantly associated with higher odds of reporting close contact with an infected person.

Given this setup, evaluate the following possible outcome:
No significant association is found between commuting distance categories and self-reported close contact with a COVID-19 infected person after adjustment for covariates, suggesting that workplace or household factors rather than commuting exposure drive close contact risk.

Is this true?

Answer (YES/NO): YES